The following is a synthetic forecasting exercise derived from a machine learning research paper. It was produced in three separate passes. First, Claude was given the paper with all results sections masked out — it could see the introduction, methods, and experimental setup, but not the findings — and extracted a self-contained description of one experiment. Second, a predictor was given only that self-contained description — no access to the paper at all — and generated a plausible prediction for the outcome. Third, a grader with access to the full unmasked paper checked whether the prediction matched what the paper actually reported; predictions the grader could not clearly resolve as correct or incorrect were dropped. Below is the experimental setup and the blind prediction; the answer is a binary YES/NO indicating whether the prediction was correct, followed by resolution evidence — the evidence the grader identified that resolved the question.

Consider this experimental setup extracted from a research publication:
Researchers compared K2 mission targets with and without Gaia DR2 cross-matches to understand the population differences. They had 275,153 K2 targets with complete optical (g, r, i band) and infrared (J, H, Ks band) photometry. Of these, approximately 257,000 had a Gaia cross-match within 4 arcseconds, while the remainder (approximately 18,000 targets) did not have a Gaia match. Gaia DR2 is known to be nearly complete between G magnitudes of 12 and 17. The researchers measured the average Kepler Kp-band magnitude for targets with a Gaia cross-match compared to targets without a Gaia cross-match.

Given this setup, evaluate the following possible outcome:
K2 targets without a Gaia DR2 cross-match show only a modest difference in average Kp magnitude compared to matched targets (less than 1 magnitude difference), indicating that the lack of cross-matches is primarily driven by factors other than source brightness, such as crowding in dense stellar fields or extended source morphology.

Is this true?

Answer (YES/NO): NO